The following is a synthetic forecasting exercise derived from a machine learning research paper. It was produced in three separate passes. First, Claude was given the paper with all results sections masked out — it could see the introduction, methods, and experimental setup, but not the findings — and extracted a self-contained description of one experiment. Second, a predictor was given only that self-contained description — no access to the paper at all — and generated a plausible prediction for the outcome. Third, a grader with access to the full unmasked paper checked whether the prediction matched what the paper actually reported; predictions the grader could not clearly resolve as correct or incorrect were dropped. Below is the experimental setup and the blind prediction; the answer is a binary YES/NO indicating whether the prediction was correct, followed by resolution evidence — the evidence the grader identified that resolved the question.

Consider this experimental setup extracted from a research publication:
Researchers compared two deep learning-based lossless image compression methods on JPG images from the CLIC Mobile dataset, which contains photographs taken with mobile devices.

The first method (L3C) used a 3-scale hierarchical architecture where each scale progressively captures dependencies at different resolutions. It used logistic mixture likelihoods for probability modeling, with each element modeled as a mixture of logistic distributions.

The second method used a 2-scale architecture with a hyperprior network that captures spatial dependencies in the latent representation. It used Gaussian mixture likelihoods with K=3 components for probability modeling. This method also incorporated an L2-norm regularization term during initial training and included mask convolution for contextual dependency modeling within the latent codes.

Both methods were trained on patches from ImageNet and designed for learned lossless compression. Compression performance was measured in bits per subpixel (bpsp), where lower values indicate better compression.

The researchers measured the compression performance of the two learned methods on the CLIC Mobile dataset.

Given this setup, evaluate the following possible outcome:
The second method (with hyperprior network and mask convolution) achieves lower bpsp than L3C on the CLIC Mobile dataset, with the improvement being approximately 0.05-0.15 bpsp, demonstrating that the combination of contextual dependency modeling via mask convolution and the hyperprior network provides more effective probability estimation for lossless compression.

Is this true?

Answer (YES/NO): NO